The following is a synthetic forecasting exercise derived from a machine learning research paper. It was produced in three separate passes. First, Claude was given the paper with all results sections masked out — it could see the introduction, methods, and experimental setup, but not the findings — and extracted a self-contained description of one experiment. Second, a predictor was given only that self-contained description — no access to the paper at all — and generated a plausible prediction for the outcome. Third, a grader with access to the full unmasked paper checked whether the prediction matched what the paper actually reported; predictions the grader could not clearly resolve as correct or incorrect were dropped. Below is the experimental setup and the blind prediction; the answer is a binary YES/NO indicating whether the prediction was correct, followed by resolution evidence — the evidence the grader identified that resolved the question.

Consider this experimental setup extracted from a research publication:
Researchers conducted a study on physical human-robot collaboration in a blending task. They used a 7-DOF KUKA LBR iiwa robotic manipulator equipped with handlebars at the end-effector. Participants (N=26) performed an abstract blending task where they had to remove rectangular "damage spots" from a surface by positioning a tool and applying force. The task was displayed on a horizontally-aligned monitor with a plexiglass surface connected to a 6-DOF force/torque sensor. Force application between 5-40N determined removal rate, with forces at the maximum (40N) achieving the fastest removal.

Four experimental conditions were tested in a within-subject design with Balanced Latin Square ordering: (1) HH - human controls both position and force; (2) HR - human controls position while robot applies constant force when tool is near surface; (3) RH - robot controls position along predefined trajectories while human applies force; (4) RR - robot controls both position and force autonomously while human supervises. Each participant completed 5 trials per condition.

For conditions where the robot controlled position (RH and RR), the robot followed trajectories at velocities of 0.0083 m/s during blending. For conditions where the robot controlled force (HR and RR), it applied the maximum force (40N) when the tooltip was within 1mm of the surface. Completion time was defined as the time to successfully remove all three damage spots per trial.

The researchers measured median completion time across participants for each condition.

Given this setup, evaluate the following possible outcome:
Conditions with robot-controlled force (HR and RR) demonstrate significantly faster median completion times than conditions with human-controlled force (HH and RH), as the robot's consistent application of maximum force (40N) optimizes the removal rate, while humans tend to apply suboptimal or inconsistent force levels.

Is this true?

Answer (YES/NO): NO